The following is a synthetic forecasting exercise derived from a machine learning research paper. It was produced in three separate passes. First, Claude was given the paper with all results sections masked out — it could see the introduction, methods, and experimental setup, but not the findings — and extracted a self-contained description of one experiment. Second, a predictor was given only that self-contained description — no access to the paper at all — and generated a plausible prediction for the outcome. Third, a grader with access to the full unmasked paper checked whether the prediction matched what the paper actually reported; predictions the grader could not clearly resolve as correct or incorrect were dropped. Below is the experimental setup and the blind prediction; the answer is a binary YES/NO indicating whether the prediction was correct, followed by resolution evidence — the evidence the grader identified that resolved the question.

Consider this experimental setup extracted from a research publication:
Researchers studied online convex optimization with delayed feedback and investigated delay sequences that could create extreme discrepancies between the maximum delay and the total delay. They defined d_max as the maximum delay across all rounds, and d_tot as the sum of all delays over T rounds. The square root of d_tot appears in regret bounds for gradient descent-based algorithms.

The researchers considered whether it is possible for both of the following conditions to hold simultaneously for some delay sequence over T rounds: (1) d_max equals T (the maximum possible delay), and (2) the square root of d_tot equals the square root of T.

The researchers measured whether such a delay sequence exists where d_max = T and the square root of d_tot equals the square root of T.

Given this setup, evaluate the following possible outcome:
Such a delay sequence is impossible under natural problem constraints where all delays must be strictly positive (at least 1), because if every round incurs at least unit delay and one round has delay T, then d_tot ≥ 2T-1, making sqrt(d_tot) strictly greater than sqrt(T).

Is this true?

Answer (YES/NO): NO